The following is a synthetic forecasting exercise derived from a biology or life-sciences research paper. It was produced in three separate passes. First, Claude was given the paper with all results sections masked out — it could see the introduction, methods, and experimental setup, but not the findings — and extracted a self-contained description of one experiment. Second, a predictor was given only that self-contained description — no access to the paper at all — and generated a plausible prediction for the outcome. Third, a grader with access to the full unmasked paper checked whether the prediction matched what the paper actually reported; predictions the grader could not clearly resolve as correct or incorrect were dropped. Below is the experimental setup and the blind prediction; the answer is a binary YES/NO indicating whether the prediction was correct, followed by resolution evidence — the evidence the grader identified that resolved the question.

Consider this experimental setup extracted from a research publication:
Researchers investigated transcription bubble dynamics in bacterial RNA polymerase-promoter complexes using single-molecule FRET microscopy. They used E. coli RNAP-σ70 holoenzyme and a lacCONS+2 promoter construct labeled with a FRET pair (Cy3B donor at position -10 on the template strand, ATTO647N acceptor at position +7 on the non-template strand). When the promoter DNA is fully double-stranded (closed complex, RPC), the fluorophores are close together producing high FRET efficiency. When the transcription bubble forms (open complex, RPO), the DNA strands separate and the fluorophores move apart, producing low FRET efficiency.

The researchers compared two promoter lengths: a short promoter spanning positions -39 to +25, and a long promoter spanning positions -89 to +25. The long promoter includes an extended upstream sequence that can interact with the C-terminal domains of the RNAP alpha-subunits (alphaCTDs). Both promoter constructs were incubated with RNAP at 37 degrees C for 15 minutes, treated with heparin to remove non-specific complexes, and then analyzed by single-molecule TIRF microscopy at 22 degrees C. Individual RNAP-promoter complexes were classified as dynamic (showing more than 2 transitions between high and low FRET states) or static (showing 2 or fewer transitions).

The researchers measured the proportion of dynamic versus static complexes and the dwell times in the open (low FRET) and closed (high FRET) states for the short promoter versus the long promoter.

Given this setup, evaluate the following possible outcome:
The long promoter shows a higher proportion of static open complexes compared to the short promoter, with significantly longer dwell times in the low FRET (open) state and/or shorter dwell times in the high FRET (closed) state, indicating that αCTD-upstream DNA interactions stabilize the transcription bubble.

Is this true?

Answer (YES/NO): NO